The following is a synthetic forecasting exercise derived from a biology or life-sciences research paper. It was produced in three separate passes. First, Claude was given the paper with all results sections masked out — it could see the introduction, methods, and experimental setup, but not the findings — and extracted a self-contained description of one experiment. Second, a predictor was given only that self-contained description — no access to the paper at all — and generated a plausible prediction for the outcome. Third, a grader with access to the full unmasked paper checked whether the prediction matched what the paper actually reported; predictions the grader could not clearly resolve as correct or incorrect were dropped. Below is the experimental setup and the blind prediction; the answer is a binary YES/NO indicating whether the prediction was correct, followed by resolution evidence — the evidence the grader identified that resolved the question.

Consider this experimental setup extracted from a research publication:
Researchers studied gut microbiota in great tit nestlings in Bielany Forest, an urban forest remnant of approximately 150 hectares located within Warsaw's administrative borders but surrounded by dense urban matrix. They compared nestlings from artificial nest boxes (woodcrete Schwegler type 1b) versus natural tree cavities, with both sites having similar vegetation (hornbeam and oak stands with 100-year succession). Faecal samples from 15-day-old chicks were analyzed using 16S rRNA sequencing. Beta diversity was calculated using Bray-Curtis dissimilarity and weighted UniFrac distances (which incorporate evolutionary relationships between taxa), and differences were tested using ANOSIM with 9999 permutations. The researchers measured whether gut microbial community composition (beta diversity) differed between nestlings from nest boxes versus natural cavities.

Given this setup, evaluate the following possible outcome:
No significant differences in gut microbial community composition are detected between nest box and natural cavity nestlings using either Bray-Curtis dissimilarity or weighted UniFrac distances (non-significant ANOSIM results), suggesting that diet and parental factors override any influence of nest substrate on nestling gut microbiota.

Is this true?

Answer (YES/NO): YES